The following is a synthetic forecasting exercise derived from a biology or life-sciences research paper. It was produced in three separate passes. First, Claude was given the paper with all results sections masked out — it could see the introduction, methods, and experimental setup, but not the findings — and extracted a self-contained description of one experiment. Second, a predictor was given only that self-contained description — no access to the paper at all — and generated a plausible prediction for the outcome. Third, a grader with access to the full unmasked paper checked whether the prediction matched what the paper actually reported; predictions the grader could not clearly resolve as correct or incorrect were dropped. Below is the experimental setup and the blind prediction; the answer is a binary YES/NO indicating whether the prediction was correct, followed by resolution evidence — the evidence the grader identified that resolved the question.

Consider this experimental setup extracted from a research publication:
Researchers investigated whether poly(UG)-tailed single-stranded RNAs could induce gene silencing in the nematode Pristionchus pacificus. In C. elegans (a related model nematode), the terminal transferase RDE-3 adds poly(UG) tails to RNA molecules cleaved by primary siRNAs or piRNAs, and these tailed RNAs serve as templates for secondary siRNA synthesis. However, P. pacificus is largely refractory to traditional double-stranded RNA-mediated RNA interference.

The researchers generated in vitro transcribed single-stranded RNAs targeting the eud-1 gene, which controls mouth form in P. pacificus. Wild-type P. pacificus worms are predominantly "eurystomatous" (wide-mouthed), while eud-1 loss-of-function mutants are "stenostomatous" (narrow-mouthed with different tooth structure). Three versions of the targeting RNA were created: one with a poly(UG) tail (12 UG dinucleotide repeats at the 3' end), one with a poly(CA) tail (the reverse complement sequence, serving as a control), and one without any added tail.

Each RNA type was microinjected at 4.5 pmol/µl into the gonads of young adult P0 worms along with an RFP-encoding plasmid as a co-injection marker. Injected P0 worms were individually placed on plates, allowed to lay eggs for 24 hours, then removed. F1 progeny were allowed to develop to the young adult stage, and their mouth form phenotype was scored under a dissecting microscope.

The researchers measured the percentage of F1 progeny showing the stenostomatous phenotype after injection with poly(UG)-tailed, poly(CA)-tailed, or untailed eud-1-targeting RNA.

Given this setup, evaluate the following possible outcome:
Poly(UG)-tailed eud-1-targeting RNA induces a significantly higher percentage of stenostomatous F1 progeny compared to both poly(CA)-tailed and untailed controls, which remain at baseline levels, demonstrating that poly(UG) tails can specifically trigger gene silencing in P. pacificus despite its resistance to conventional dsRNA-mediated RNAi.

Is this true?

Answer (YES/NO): NO